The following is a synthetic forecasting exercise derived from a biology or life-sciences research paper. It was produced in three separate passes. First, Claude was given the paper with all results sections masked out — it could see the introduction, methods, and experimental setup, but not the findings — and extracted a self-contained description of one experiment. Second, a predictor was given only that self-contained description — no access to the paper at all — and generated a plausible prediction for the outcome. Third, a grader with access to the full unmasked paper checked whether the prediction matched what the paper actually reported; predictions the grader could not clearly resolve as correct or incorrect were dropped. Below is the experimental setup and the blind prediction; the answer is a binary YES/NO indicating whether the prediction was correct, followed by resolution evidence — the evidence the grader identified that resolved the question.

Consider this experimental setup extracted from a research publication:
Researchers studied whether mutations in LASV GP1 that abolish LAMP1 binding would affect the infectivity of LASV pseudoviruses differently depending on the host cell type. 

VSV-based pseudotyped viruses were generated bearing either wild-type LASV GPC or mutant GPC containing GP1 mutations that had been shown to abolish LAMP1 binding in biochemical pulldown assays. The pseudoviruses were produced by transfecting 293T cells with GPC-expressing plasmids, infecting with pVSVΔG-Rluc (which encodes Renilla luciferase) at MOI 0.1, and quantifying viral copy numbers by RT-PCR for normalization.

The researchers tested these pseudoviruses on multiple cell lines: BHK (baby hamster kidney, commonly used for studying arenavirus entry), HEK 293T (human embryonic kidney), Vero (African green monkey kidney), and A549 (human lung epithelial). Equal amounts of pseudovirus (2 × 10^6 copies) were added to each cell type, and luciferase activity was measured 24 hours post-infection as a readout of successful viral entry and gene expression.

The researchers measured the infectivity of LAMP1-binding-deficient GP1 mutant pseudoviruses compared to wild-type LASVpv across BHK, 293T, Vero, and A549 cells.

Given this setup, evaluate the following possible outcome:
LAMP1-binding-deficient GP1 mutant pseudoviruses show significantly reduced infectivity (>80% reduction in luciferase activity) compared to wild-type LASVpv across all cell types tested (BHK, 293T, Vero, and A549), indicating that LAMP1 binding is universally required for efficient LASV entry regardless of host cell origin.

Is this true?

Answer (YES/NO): NO